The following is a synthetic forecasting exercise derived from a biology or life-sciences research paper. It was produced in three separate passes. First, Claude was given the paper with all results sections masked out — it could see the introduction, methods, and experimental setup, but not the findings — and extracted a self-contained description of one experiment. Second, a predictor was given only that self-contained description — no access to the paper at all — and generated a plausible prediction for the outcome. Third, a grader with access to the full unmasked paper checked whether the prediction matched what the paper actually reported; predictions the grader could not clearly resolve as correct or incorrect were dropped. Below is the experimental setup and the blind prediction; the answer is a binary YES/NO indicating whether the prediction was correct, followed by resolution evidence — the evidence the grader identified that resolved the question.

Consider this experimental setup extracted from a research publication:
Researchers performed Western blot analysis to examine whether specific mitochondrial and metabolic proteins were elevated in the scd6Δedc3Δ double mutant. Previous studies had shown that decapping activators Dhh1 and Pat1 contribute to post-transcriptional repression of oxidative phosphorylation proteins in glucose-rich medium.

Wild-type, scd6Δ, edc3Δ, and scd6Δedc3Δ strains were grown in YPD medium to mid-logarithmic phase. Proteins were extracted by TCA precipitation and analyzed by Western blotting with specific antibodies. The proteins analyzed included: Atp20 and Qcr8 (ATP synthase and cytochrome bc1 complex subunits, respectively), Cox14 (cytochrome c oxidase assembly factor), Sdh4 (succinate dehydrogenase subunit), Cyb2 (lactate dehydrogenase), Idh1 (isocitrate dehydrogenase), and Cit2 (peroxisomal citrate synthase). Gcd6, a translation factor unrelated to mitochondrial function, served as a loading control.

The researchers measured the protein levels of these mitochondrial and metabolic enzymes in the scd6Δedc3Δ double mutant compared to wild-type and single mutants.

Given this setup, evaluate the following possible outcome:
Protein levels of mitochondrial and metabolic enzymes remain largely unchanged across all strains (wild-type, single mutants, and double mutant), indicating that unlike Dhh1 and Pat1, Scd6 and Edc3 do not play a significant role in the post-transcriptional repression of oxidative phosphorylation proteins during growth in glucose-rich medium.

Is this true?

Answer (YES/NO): NO